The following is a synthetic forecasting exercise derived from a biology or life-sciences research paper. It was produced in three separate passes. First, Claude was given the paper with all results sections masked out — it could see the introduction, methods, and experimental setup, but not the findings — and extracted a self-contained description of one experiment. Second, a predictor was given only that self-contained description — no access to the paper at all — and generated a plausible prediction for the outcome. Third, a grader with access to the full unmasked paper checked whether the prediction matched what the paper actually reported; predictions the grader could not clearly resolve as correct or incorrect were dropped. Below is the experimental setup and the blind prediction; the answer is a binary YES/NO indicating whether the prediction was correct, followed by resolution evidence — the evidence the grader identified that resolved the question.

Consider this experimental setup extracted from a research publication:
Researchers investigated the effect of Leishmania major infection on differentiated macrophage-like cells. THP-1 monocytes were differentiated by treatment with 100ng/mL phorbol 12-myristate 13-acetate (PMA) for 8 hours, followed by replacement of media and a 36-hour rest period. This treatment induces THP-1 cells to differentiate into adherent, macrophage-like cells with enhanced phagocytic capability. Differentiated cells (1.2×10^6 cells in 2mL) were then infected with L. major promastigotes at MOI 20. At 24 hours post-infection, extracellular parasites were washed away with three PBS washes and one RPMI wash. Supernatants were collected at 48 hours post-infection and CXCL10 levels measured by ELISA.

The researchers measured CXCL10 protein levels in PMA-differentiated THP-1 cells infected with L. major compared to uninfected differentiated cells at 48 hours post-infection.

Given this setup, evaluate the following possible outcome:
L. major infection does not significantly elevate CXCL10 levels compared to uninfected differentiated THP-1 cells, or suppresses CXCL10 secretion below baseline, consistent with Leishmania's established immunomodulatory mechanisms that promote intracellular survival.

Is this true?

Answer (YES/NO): YES